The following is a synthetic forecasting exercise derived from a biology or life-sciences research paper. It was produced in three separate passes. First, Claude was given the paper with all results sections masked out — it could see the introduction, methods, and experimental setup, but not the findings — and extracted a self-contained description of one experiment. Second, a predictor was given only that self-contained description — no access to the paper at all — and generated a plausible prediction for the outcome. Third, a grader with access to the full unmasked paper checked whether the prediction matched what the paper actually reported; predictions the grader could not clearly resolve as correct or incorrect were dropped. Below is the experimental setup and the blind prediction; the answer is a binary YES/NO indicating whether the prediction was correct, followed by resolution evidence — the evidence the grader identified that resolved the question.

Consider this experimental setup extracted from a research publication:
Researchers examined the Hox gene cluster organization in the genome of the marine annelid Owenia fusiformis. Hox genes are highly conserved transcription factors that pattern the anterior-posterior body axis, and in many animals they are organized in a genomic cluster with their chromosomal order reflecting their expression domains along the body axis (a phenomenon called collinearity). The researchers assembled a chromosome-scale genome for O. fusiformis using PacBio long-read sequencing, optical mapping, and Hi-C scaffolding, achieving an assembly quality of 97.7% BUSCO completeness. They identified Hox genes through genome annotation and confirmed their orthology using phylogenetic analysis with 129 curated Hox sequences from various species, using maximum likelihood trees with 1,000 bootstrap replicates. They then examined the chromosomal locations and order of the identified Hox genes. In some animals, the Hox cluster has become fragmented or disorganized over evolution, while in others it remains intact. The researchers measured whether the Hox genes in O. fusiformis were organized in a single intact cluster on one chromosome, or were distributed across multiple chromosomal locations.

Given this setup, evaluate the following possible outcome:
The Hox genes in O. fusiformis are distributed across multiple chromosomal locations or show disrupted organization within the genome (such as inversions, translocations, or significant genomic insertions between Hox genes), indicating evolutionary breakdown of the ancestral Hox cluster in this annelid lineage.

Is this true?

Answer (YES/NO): NO